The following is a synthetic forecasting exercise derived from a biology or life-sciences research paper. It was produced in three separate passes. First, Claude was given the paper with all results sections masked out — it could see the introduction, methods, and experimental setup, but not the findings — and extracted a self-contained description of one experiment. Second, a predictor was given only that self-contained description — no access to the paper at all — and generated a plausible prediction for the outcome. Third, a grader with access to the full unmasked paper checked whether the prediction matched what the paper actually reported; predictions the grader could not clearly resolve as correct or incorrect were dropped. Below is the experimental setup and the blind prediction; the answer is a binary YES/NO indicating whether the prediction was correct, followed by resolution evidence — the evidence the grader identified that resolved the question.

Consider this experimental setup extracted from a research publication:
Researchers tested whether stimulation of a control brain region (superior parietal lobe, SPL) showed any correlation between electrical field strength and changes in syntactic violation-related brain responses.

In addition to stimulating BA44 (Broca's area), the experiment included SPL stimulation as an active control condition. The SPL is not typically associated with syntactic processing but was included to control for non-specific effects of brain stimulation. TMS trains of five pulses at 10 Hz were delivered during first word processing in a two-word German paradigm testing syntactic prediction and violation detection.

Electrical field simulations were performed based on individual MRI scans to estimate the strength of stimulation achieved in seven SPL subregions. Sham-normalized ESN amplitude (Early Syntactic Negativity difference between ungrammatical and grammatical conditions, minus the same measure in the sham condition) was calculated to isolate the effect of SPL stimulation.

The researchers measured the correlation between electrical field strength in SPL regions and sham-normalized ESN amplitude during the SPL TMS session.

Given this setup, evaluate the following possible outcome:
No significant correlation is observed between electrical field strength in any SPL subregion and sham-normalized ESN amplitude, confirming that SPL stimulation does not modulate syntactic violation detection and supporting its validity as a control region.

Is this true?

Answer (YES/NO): YES